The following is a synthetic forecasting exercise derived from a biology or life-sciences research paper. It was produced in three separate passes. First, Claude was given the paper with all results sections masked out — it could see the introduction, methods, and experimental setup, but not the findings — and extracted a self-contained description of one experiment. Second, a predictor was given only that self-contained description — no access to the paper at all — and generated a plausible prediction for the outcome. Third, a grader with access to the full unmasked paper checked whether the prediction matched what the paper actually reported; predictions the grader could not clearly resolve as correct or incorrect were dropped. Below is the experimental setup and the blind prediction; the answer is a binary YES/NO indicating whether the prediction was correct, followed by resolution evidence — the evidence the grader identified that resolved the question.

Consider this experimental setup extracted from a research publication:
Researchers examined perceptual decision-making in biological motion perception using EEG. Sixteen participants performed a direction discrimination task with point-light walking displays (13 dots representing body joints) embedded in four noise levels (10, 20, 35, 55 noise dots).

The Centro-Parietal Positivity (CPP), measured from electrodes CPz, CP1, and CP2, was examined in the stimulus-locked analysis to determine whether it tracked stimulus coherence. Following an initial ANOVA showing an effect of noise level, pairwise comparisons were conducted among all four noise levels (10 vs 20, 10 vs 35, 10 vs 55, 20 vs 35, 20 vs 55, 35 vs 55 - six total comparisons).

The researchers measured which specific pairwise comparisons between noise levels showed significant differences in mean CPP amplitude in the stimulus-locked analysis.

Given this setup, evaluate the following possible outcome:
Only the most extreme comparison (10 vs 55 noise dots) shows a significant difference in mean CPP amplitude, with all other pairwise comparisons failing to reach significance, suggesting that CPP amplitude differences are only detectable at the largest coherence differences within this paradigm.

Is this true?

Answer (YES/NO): NO